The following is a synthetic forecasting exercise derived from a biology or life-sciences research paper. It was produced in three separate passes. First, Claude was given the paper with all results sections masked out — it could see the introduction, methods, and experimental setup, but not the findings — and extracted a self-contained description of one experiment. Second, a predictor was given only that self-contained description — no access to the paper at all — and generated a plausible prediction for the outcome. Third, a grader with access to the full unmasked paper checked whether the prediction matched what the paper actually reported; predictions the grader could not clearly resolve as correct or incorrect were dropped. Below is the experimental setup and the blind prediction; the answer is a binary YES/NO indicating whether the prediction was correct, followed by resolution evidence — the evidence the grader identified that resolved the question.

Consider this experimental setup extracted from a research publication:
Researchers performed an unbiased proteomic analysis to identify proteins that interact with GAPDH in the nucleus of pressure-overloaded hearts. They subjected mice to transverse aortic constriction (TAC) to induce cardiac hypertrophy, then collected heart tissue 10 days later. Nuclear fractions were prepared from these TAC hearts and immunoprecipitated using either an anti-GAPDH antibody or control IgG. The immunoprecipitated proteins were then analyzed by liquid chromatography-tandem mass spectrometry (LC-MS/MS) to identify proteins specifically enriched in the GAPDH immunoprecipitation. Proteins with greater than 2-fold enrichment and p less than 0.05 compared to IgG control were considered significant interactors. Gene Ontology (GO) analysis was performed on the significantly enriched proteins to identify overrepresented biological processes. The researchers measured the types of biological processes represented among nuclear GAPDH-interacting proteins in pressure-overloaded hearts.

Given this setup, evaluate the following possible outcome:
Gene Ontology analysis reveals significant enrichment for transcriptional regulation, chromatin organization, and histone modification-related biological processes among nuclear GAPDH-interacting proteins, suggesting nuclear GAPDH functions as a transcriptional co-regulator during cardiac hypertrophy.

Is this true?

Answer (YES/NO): YES